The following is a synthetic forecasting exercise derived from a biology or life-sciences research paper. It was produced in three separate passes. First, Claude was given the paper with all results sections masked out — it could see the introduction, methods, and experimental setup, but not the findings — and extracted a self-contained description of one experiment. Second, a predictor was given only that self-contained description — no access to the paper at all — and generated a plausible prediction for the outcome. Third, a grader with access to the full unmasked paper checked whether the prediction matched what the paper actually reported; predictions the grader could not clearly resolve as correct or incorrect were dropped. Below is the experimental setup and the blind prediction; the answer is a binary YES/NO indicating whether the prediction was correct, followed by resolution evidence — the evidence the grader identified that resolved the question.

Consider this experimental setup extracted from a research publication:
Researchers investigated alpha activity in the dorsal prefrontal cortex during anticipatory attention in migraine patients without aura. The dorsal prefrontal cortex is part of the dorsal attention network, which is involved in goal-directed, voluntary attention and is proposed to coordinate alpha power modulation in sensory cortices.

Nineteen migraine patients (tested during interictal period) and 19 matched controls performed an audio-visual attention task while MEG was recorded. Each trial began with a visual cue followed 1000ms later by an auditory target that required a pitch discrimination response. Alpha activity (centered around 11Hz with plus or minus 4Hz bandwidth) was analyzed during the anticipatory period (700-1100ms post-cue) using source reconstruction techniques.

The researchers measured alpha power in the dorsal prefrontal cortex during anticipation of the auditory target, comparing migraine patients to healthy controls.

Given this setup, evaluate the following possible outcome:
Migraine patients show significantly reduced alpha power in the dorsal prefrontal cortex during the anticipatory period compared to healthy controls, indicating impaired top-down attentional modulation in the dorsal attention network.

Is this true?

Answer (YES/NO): YES